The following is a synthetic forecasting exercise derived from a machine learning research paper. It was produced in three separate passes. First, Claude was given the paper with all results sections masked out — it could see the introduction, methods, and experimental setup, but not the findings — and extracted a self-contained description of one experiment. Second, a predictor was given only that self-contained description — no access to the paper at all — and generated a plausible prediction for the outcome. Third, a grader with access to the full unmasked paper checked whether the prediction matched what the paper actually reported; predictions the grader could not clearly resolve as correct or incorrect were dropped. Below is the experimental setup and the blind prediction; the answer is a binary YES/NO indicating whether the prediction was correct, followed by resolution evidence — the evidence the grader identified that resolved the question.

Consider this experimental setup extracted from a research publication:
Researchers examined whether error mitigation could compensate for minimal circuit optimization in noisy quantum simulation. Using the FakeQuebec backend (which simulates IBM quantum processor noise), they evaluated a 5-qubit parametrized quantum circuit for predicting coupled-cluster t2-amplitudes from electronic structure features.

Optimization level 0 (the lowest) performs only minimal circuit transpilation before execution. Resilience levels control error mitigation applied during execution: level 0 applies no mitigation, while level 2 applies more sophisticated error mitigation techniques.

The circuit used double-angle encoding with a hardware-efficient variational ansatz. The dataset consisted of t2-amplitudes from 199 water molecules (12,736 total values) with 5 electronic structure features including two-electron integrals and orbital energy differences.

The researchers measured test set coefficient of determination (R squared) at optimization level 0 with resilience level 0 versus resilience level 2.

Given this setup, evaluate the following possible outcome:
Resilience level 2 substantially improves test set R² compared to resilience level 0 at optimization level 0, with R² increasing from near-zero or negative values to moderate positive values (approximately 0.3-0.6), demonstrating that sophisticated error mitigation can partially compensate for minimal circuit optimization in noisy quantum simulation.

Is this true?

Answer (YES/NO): NO